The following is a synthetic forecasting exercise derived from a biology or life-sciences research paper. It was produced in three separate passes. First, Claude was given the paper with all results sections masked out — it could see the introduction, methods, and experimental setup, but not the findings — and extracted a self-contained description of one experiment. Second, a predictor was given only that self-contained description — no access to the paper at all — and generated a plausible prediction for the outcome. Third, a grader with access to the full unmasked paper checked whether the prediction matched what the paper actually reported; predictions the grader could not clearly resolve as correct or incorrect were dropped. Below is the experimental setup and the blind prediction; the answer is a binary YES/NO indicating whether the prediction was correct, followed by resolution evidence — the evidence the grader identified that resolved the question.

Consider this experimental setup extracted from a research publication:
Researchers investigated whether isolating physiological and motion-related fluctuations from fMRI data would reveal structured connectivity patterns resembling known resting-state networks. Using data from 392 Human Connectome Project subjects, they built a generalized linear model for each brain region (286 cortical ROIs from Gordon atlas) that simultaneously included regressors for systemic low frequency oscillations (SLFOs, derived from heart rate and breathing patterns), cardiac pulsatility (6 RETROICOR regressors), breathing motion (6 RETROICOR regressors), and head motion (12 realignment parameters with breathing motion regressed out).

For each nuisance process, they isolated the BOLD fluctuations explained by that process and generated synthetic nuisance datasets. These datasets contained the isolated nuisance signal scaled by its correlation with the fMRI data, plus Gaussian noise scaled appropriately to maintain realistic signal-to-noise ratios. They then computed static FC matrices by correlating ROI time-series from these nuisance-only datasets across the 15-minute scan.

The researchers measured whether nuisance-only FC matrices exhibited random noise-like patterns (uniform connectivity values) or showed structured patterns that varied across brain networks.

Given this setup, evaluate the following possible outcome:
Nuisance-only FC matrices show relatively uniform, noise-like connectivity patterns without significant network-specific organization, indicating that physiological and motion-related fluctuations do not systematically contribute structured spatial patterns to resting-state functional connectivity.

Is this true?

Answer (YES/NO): NO